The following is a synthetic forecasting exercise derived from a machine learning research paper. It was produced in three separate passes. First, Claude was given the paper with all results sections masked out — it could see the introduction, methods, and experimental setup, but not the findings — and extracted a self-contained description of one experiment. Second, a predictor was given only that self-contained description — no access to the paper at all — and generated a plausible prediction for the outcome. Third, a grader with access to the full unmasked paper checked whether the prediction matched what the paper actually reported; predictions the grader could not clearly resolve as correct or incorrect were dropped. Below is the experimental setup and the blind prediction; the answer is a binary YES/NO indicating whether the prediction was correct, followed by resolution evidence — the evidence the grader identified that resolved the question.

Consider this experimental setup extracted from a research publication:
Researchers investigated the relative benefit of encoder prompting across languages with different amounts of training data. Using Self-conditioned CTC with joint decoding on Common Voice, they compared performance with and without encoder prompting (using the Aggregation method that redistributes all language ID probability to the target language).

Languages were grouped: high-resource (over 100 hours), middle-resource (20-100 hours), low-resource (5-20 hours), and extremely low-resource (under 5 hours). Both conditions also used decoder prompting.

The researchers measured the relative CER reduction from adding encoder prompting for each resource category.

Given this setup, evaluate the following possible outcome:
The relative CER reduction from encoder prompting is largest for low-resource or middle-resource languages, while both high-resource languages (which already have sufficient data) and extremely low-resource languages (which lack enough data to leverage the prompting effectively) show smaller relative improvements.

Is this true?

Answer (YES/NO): NO